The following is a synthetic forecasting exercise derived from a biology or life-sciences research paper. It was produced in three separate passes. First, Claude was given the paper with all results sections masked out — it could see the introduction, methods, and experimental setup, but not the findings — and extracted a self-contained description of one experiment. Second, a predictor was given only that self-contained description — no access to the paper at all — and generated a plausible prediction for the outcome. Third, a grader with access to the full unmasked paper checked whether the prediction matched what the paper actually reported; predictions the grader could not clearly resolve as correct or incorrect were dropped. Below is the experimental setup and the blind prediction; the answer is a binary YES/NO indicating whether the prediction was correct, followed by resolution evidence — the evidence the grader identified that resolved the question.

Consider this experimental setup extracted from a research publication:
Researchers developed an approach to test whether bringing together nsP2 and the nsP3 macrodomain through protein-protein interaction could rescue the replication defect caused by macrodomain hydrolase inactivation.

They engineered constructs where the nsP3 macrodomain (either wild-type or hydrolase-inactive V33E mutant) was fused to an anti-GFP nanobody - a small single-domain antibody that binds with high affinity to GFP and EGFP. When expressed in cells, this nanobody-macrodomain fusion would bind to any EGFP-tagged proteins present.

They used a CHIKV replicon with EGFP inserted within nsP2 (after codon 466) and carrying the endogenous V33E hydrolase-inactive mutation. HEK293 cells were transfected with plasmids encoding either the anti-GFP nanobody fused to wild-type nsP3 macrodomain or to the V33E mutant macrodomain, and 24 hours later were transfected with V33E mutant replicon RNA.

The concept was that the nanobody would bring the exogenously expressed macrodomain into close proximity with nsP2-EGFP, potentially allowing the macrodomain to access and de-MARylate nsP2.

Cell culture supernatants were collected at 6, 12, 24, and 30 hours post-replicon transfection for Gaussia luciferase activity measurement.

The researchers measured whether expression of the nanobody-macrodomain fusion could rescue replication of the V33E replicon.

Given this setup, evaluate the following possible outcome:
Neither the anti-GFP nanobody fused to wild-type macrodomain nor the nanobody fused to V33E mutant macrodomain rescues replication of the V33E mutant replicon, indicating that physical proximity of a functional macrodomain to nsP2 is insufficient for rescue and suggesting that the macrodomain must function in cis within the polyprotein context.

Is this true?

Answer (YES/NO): NO